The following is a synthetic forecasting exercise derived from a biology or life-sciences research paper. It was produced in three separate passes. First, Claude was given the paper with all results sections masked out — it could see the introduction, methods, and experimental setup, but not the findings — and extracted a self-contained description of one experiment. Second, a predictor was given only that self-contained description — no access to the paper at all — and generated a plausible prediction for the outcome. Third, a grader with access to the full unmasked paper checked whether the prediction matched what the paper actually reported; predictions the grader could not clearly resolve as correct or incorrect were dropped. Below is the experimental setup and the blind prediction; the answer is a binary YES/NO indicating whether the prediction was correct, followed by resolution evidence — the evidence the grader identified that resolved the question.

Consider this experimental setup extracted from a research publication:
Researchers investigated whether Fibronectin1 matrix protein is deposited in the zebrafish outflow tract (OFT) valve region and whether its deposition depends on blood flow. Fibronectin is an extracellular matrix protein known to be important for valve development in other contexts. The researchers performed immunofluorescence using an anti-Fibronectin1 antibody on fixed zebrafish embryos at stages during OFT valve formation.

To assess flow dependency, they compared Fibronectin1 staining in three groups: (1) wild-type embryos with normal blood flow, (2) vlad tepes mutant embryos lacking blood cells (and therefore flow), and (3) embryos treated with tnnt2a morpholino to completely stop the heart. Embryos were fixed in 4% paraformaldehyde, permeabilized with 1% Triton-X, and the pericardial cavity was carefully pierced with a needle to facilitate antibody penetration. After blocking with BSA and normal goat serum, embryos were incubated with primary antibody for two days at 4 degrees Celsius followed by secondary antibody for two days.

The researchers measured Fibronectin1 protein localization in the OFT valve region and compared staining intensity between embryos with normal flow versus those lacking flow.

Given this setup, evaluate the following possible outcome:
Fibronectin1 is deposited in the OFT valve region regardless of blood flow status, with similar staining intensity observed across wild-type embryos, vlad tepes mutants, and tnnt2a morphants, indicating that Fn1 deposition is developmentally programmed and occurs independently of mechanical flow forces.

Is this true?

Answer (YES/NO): NO